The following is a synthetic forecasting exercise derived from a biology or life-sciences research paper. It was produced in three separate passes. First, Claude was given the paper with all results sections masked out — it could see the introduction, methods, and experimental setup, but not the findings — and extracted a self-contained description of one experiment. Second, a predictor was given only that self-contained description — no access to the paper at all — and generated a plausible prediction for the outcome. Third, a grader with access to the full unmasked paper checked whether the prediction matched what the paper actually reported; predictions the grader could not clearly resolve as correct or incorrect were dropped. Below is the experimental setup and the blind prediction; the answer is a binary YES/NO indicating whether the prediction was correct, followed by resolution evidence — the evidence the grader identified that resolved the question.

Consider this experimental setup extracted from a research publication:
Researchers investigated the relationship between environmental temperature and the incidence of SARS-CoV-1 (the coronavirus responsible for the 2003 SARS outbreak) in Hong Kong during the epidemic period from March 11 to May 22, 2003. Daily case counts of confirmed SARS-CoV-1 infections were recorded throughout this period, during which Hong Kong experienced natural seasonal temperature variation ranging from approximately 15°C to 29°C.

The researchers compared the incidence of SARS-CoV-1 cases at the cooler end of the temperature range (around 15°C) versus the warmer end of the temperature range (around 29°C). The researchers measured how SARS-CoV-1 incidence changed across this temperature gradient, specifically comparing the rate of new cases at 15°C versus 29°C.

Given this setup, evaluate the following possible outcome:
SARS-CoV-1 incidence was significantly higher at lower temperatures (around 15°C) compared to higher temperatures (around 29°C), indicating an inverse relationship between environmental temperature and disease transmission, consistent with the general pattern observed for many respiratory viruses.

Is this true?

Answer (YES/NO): YES